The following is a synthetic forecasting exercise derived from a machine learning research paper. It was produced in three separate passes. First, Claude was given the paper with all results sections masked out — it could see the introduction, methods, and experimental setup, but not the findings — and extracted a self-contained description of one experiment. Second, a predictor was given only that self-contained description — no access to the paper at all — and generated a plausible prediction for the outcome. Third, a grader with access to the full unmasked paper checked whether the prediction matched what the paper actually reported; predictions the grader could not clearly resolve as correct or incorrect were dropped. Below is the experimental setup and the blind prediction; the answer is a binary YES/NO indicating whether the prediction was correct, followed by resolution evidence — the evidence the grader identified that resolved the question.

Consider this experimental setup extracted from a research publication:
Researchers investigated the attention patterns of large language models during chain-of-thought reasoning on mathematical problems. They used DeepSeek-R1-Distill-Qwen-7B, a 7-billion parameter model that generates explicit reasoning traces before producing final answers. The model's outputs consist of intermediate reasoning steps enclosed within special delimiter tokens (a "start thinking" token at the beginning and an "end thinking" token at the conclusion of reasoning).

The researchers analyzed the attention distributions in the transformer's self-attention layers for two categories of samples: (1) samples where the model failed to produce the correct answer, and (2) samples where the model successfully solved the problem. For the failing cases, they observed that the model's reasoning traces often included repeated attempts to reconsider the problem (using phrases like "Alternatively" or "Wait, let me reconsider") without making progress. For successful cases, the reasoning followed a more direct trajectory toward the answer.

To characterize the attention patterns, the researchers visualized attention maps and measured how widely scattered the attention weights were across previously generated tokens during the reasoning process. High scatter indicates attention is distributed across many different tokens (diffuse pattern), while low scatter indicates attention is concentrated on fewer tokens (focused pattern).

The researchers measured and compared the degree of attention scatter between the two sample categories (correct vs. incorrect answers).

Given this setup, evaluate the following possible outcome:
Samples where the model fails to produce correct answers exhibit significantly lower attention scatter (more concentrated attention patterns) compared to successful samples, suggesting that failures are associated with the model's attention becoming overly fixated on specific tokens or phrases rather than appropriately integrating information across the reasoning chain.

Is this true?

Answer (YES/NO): NO